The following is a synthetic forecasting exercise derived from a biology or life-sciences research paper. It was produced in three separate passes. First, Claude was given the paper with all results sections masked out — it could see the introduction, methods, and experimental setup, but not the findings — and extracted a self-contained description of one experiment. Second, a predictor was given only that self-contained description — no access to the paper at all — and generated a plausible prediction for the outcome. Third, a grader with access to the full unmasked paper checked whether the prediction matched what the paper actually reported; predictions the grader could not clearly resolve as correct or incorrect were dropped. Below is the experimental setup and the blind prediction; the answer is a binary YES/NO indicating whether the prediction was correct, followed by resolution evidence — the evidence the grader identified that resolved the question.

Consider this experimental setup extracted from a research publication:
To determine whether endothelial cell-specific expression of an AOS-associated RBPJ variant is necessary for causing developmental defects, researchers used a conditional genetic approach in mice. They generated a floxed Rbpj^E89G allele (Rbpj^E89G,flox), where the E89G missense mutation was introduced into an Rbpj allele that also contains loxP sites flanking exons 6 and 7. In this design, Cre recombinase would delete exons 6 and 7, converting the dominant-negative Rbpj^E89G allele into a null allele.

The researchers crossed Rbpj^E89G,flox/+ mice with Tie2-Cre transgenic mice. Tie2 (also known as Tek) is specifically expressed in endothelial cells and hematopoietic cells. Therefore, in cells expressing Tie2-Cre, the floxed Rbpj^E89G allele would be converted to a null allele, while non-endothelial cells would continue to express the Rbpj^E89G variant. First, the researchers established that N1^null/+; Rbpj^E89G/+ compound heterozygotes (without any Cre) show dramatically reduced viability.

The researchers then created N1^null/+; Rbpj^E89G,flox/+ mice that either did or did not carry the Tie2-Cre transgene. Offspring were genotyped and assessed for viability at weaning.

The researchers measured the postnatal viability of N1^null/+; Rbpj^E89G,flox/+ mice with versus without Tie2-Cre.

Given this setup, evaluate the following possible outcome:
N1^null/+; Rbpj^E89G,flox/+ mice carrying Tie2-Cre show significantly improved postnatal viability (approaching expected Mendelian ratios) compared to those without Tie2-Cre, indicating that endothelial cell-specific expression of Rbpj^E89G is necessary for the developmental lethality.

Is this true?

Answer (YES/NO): YES